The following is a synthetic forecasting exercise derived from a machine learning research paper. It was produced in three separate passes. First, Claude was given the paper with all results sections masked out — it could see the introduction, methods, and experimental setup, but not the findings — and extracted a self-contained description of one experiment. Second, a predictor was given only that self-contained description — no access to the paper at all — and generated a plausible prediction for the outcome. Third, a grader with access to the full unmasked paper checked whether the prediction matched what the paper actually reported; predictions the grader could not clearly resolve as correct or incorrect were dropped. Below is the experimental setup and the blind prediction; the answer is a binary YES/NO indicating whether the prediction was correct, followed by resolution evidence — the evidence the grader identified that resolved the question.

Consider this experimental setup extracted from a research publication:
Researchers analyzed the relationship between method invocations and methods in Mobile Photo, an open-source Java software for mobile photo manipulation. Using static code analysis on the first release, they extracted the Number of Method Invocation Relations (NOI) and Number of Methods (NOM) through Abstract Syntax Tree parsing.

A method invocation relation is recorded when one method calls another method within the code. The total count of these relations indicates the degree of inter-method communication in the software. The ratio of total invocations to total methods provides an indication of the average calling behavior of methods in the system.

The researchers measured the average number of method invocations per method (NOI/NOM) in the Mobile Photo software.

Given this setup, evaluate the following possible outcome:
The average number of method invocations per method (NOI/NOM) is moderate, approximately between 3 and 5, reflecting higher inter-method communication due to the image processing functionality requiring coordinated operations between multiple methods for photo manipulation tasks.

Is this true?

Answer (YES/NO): YES